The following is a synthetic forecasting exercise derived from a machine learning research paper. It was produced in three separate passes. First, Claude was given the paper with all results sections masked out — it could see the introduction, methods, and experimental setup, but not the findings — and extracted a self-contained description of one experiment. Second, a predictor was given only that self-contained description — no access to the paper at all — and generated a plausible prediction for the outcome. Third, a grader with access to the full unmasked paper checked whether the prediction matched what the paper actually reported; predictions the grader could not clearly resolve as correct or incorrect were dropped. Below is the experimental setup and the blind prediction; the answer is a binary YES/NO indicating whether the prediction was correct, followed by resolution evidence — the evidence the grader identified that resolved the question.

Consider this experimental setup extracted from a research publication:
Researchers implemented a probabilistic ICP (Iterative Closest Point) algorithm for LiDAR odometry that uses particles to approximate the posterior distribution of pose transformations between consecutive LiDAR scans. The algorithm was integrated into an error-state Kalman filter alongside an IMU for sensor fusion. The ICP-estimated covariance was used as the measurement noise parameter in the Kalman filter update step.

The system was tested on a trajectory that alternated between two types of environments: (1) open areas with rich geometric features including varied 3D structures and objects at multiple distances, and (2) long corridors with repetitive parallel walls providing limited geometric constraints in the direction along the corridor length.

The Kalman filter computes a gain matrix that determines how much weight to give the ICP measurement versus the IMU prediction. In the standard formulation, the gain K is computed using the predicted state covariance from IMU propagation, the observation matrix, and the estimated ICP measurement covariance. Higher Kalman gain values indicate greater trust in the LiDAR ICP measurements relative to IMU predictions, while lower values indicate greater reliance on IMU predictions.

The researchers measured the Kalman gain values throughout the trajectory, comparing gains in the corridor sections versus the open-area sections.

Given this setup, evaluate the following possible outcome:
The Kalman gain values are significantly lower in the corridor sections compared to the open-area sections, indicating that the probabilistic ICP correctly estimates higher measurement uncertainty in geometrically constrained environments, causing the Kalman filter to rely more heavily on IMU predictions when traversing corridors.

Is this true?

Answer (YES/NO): YES